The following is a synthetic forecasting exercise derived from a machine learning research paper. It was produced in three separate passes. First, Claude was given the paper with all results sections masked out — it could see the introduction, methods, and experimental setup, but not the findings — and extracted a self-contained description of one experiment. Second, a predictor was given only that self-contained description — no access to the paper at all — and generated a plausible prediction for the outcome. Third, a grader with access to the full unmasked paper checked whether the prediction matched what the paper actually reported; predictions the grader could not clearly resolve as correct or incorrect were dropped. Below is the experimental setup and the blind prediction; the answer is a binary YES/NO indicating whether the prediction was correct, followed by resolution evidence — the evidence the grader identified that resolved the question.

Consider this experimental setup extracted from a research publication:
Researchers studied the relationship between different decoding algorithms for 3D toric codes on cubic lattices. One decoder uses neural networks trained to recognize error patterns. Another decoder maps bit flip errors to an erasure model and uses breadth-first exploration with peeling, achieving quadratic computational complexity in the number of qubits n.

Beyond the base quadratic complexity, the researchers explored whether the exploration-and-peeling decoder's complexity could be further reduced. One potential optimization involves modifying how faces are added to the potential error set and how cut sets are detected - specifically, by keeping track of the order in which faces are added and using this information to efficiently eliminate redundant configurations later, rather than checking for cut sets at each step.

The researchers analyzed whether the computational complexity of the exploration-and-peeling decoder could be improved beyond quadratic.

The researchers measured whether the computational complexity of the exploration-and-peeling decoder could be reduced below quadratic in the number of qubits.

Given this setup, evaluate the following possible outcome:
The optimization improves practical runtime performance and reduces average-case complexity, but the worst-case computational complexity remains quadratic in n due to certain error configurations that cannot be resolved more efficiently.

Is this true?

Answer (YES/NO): NO